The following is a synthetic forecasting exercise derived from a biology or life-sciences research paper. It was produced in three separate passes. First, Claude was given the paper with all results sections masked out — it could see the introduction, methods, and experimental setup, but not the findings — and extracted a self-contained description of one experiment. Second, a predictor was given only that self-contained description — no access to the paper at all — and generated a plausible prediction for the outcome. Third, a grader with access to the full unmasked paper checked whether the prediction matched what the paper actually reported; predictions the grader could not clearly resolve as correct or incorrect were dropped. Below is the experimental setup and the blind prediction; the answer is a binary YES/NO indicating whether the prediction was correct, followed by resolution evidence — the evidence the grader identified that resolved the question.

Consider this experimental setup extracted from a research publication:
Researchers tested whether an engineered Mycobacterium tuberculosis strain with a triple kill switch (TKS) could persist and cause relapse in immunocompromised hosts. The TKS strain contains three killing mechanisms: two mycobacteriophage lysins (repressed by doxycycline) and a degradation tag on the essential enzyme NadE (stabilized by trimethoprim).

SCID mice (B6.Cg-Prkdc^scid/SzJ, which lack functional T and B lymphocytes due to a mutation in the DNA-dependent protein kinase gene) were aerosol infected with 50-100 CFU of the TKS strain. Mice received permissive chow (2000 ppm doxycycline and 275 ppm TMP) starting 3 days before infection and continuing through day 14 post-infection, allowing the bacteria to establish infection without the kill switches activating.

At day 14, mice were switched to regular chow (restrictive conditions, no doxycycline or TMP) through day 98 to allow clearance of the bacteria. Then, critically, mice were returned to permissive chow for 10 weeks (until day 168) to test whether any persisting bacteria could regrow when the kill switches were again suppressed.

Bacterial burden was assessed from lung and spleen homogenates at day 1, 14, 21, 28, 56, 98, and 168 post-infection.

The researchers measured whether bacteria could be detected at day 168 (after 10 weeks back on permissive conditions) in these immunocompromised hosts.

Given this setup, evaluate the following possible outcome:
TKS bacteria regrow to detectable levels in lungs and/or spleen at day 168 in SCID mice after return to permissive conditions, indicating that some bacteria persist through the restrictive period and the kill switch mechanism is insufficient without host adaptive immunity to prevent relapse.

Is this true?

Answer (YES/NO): NO